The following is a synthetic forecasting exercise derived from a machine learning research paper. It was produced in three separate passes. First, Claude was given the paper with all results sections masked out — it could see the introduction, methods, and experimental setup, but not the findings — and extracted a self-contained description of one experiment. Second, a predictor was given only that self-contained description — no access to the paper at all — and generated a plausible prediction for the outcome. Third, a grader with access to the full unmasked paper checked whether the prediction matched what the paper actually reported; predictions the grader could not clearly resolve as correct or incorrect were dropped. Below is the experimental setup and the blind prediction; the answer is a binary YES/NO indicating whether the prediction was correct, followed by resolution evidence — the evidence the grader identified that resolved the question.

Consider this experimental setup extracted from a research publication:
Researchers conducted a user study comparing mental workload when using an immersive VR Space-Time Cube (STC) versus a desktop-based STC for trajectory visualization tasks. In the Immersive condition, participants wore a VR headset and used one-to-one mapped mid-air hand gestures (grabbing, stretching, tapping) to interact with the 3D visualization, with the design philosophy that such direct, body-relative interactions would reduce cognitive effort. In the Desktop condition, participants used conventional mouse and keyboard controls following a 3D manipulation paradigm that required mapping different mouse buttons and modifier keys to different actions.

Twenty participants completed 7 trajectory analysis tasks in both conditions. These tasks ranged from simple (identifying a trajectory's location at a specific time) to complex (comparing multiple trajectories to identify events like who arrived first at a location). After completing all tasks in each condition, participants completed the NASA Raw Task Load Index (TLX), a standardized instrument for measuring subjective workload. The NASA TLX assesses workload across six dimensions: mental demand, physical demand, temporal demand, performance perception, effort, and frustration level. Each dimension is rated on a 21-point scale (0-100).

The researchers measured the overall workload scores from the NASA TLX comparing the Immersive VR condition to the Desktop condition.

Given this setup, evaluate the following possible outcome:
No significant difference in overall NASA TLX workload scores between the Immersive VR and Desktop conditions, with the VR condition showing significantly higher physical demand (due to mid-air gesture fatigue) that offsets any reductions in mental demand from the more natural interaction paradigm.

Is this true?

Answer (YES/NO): YES